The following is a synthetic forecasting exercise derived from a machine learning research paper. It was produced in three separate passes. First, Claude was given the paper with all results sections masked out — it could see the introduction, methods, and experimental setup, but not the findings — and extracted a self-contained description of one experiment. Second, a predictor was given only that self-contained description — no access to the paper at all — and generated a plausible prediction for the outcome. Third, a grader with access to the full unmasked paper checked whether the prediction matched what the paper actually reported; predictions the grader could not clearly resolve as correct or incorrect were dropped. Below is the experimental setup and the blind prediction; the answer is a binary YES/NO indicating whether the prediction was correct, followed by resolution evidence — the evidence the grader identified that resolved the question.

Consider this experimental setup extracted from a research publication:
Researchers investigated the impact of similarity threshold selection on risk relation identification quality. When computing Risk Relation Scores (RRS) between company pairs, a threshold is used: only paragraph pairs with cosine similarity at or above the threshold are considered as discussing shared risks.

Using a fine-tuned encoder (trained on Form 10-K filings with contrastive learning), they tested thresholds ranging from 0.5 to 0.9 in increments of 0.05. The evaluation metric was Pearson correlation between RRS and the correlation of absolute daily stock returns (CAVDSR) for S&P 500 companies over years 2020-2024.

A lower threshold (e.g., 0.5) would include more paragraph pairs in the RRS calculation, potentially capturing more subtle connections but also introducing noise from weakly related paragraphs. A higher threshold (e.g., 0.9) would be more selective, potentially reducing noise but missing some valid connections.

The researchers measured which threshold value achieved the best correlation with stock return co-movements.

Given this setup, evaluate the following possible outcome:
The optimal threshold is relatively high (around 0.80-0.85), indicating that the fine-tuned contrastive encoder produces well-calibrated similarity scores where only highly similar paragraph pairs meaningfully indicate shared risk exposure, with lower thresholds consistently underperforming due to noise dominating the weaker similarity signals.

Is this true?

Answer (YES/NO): NO